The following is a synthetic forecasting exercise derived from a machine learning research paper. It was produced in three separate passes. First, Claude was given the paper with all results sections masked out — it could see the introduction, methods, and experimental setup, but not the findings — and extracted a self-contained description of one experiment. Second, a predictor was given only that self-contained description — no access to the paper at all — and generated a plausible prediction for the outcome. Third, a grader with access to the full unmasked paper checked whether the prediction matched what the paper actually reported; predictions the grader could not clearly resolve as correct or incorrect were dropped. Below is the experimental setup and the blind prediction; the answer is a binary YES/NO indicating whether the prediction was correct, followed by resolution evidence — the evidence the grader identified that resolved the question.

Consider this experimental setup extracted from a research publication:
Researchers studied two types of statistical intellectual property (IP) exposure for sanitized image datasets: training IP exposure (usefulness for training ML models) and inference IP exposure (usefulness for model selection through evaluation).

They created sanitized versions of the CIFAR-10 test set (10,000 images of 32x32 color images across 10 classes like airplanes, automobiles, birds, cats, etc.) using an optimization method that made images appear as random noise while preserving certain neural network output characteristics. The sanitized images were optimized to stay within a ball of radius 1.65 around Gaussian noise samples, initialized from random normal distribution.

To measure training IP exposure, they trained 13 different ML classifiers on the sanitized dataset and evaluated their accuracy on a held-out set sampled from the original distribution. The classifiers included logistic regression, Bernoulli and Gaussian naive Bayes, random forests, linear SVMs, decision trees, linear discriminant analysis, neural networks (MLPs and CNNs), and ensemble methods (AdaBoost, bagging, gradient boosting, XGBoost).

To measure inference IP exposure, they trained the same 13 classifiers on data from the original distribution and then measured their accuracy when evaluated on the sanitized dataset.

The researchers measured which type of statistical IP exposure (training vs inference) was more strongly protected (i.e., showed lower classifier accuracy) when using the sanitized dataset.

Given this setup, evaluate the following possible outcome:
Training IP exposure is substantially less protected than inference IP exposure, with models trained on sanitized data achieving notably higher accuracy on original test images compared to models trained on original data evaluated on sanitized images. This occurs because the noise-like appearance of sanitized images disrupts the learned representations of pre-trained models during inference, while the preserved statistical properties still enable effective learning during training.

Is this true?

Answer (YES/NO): NO